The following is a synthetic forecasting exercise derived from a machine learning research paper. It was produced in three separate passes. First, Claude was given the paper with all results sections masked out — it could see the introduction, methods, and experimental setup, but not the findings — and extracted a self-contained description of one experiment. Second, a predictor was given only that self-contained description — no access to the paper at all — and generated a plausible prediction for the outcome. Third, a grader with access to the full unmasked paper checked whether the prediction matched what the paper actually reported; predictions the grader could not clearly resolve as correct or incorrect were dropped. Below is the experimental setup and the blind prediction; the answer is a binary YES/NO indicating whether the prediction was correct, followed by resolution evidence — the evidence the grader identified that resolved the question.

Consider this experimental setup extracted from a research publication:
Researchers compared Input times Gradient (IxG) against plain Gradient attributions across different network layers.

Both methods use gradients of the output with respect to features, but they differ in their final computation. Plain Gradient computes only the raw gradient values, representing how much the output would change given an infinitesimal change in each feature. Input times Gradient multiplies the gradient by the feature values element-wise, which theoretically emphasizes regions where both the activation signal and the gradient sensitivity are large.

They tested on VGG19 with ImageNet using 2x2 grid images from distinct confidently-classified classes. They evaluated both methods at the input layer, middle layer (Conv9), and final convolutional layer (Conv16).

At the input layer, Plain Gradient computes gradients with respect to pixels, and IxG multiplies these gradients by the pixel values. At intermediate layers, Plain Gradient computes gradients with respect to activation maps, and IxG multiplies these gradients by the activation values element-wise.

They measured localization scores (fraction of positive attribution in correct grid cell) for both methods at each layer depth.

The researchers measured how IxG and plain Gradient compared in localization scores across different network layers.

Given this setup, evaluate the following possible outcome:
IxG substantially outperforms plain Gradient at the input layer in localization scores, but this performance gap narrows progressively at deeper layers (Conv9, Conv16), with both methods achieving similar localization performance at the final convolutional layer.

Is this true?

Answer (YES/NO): NO